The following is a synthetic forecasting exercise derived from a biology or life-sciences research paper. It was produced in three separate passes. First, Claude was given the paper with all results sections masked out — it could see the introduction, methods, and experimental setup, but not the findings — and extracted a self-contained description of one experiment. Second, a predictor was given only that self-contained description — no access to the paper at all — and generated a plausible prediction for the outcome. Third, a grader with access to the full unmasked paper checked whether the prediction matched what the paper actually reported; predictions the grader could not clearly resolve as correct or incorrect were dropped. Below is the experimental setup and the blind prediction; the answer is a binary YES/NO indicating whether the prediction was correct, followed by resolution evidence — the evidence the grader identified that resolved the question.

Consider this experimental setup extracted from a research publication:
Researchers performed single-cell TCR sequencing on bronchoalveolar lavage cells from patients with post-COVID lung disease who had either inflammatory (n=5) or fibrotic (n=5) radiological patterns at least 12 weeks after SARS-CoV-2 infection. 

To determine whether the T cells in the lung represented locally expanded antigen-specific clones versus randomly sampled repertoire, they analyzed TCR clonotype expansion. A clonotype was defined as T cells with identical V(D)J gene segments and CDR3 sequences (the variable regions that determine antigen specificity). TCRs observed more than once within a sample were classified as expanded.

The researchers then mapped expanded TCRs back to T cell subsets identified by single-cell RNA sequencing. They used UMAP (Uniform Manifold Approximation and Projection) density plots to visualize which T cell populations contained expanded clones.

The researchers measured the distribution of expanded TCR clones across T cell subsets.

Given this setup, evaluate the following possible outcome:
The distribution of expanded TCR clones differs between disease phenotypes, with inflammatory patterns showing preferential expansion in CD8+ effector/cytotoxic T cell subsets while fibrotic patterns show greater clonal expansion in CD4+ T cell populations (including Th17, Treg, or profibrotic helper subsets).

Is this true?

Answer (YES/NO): NO